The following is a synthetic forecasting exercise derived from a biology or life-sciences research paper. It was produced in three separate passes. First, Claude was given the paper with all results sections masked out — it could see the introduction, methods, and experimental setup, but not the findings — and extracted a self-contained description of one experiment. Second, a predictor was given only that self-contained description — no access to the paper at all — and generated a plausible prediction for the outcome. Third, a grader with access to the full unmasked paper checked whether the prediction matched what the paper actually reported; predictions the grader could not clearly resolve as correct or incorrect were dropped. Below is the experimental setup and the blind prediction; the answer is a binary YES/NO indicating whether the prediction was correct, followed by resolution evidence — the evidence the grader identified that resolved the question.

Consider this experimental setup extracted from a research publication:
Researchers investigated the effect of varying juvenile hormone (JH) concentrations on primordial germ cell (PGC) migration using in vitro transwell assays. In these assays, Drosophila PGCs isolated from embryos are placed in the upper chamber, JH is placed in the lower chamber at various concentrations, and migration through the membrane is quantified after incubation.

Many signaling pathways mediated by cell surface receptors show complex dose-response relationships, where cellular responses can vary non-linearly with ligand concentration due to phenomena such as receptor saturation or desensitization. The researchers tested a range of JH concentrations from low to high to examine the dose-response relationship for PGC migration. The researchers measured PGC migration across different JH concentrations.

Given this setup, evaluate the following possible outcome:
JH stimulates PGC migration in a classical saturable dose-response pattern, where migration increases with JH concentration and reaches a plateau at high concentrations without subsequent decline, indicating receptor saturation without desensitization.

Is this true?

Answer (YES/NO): NO